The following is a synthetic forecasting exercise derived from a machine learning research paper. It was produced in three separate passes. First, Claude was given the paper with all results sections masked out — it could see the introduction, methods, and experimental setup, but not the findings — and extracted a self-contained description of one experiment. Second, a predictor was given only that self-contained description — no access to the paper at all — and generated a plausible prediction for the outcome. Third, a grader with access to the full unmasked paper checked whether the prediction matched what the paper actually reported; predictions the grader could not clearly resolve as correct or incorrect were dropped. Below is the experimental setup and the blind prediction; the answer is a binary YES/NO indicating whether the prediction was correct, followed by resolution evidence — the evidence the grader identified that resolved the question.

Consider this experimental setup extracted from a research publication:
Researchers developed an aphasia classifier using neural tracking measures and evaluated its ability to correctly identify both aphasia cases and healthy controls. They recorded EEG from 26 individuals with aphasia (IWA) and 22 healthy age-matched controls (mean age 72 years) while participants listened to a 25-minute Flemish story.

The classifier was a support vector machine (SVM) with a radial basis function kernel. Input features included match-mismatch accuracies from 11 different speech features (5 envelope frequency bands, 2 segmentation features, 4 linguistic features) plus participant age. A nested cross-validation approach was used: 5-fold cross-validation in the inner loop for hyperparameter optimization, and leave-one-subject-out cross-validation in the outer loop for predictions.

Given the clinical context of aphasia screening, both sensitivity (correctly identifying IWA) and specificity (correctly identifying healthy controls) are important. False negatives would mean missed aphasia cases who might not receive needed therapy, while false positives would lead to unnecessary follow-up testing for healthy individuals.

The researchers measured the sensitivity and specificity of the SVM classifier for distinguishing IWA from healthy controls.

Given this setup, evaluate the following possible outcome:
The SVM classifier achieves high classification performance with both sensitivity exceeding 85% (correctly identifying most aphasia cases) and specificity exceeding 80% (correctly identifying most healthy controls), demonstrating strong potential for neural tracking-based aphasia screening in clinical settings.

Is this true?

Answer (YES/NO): NO